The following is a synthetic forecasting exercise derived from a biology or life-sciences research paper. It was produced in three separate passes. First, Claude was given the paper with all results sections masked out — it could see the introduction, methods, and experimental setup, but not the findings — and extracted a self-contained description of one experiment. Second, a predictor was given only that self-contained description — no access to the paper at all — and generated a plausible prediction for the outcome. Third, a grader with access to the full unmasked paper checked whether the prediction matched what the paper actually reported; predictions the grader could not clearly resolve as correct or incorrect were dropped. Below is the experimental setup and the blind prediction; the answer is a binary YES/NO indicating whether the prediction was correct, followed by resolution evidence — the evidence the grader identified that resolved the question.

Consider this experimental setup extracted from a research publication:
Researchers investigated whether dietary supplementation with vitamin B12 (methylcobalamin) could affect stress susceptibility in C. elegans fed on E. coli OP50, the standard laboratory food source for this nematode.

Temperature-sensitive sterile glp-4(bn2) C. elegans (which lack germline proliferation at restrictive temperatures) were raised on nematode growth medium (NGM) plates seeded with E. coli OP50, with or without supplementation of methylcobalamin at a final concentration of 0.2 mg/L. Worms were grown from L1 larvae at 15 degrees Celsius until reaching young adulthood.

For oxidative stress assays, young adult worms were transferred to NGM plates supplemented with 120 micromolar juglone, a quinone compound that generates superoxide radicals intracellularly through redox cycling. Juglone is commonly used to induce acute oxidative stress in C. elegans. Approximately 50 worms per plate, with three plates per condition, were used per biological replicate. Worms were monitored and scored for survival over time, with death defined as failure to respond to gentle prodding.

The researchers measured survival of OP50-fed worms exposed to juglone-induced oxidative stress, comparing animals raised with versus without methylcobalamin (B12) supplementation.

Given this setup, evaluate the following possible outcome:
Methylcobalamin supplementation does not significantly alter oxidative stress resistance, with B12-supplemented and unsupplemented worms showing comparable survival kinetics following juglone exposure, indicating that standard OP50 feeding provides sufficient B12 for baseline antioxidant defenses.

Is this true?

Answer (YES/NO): NO